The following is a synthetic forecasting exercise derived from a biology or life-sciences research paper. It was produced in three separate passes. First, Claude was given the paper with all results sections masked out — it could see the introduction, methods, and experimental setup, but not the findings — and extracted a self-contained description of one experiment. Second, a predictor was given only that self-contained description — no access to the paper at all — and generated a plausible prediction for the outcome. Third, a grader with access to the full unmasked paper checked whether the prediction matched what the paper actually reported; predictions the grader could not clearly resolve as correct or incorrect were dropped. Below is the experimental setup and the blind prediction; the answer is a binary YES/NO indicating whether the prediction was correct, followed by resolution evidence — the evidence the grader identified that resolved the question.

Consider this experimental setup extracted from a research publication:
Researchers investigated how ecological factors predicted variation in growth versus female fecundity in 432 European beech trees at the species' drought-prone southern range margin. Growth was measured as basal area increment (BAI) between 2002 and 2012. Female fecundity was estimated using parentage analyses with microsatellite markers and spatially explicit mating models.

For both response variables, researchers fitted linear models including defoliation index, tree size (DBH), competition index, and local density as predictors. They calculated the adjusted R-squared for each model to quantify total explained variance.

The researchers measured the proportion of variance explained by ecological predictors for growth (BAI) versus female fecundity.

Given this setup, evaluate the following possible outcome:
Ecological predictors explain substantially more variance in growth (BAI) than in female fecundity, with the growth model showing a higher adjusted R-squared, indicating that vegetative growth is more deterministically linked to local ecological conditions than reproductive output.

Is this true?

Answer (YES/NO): YES